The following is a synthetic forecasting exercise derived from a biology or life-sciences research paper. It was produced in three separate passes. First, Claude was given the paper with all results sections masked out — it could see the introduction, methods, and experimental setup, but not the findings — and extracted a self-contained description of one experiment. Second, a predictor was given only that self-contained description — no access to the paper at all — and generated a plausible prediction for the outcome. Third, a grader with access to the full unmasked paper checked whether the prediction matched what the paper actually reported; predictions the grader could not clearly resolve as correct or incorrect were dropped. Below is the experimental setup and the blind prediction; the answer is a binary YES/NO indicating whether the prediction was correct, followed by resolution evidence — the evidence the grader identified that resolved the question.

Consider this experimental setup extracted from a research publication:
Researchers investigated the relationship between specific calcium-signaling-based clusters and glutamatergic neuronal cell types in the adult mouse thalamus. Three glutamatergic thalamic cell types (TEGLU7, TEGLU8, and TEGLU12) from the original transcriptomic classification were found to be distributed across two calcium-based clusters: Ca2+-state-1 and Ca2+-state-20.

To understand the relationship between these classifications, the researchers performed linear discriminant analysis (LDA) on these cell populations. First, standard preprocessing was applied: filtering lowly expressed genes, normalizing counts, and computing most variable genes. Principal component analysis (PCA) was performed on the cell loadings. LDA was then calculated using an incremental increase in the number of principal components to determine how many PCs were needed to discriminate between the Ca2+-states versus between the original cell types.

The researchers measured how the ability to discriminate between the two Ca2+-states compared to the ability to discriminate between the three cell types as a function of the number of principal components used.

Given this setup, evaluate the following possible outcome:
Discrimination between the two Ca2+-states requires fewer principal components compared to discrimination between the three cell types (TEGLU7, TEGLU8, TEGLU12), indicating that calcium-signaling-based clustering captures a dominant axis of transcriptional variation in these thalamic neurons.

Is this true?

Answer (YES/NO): NO